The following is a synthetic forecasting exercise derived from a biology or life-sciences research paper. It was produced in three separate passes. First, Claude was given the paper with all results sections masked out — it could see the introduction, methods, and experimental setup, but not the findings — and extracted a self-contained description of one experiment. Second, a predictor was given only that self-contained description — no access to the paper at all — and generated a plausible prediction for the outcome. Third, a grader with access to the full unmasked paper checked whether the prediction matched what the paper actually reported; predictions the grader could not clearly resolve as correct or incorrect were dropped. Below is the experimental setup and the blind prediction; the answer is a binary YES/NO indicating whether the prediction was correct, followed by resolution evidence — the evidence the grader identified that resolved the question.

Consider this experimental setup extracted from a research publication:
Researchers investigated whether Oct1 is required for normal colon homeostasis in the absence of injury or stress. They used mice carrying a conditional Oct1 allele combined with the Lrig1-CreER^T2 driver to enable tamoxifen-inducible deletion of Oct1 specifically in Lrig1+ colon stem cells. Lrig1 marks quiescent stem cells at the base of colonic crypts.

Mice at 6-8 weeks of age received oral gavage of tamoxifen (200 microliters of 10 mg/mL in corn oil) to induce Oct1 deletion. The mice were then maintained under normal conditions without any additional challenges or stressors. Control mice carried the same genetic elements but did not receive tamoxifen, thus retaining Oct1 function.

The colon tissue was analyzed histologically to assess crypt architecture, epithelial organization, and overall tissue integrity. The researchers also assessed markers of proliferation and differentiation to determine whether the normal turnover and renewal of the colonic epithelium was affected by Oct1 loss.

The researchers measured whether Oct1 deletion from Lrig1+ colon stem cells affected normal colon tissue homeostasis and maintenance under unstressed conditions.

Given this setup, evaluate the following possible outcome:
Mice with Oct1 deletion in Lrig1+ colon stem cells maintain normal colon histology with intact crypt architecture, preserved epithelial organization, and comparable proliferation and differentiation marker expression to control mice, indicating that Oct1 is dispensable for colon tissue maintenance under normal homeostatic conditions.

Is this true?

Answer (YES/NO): YES